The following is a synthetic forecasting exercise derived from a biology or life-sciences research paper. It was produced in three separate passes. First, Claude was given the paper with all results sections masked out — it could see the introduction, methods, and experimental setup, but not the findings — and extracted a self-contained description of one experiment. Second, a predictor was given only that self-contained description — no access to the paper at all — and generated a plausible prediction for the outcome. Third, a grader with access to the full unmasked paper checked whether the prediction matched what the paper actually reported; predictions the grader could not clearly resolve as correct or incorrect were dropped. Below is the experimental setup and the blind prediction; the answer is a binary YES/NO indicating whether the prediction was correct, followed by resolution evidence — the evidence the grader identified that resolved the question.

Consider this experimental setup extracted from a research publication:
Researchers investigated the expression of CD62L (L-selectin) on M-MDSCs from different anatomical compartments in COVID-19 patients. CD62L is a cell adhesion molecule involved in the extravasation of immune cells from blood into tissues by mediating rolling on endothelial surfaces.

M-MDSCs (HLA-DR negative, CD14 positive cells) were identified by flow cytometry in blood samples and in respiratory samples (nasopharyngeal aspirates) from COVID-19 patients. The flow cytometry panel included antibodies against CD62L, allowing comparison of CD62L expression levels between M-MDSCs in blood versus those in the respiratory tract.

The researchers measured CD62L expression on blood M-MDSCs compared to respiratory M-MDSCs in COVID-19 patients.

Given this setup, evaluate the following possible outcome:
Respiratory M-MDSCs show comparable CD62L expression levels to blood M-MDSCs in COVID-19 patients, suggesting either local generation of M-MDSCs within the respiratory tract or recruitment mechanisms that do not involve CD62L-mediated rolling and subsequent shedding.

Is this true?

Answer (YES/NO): NO